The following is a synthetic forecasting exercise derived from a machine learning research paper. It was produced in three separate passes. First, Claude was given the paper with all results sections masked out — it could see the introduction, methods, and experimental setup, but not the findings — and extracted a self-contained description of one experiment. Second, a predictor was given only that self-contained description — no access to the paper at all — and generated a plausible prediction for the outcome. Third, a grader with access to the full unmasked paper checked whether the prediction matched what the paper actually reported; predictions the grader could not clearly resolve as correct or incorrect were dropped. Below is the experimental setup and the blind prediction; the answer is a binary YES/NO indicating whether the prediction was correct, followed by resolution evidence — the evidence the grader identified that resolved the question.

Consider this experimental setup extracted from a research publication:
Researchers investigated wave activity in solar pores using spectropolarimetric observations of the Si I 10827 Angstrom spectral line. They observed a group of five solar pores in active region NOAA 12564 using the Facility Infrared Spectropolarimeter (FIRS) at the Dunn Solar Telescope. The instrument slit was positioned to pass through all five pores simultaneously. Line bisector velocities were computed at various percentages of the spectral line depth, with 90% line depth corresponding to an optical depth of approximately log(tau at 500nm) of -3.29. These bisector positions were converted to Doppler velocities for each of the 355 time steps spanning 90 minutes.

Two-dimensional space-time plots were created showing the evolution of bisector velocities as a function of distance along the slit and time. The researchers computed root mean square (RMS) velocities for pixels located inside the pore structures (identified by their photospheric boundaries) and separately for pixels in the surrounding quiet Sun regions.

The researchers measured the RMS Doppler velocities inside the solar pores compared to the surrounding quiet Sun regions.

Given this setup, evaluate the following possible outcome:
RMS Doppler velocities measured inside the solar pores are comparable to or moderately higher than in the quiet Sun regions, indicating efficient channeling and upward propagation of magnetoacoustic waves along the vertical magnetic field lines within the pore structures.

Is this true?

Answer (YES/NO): NO